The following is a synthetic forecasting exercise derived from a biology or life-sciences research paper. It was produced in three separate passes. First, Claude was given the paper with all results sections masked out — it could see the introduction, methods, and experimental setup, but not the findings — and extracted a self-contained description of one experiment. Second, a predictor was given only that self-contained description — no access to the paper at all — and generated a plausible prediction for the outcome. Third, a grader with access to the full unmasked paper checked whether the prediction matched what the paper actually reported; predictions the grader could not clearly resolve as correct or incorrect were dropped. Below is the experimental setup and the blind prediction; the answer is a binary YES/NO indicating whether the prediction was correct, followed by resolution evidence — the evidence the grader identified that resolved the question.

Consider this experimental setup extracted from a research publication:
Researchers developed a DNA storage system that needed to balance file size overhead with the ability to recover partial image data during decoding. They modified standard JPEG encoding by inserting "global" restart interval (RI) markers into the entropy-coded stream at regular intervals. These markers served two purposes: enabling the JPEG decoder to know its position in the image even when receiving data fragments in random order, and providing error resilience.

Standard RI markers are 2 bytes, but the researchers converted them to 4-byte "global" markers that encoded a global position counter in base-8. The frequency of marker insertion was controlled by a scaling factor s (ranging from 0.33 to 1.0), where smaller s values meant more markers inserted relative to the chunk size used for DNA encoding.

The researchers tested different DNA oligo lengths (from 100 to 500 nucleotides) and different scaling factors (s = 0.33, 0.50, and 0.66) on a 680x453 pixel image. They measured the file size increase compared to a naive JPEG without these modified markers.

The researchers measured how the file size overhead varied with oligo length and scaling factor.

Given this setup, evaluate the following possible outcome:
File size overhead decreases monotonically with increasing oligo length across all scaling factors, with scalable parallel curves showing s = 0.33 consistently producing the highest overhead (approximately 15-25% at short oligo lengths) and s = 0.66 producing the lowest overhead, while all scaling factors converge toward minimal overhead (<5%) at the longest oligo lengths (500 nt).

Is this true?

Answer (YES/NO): NO